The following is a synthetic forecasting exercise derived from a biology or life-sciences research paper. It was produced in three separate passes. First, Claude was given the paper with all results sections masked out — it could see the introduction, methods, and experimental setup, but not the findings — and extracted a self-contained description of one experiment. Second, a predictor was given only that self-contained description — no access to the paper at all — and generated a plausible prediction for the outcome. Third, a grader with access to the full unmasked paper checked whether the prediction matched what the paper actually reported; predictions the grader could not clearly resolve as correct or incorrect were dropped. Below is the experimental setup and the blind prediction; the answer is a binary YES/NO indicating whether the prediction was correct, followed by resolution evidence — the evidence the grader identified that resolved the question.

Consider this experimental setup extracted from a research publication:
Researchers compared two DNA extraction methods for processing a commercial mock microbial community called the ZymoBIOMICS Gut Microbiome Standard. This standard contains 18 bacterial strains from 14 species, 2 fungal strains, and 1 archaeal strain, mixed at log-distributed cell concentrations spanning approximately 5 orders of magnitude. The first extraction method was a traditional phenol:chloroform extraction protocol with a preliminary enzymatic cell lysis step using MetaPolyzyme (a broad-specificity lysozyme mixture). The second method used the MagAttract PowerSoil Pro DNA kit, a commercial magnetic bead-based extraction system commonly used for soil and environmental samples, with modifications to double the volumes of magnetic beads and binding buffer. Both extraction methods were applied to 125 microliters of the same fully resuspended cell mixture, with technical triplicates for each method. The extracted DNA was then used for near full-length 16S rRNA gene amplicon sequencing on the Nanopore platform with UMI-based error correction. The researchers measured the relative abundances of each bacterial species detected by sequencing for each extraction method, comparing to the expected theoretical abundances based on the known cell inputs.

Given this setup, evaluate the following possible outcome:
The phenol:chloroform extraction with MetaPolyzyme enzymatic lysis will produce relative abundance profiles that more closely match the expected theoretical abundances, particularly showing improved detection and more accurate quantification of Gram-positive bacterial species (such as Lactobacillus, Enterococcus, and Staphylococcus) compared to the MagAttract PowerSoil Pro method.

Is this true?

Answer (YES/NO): NO